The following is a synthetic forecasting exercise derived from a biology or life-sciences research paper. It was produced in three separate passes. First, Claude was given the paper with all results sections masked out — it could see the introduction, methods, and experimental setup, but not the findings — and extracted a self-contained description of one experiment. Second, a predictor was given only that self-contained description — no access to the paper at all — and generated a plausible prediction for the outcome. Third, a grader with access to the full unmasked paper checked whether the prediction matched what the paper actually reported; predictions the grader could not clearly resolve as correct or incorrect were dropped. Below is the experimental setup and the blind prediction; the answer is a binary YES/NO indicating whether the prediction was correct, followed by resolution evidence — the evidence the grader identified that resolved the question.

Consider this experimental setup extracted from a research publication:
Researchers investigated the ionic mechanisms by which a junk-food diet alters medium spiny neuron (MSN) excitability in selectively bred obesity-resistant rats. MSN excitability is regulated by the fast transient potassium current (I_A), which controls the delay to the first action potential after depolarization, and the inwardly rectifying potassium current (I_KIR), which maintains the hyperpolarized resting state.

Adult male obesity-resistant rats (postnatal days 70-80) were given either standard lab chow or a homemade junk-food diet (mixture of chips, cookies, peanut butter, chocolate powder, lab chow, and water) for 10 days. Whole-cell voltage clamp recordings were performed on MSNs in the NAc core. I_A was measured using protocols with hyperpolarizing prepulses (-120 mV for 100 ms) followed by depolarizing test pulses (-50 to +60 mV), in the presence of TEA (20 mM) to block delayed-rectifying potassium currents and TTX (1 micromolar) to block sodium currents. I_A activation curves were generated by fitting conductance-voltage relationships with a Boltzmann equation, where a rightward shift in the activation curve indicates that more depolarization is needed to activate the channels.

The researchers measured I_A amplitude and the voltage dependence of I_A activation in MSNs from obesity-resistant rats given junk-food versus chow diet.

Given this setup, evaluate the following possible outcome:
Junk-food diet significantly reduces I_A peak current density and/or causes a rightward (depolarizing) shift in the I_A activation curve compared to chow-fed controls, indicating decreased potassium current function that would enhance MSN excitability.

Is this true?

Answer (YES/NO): YES